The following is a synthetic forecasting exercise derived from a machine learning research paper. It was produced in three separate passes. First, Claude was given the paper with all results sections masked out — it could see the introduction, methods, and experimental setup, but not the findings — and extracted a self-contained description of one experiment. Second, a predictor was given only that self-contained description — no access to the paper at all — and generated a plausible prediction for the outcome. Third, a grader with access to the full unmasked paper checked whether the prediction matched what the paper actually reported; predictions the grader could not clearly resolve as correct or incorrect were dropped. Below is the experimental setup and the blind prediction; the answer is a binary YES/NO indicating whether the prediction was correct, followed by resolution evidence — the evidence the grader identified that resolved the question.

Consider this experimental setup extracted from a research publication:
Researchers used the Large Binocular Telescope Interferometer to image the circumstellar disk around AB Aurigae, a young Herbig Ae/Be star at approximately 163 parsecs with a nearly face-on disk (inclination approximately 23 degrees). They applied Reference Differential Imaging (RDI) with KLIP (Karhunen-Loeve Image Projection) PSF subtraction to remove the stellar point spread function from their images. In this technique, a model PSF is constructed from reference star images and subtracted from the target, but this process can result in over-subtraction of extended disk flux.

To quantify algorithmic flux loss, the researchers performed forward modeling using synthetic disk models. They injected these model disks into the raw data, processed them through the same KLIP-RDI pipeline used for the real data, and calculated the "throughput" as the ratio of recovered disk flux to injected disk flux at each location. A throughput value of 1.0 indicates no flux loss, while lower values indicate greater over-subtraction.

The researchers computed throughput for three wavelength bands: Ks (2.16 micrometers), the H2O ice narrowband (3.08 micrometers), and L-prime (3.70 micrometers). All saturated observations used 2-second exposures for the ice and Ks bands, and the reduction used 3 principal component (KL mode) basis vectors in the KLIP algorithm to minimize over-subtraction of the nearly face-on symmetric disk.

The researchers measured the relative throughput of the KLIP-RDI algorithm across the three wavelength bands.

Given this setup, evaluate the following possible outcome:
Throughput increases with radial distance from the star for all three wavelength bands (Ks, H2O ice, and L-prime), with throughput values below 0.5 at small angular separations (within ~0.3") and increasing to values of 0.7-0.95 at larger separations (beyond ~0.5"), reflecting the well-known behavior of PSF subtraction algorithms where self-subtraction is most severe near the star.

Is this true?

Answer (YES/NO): NO